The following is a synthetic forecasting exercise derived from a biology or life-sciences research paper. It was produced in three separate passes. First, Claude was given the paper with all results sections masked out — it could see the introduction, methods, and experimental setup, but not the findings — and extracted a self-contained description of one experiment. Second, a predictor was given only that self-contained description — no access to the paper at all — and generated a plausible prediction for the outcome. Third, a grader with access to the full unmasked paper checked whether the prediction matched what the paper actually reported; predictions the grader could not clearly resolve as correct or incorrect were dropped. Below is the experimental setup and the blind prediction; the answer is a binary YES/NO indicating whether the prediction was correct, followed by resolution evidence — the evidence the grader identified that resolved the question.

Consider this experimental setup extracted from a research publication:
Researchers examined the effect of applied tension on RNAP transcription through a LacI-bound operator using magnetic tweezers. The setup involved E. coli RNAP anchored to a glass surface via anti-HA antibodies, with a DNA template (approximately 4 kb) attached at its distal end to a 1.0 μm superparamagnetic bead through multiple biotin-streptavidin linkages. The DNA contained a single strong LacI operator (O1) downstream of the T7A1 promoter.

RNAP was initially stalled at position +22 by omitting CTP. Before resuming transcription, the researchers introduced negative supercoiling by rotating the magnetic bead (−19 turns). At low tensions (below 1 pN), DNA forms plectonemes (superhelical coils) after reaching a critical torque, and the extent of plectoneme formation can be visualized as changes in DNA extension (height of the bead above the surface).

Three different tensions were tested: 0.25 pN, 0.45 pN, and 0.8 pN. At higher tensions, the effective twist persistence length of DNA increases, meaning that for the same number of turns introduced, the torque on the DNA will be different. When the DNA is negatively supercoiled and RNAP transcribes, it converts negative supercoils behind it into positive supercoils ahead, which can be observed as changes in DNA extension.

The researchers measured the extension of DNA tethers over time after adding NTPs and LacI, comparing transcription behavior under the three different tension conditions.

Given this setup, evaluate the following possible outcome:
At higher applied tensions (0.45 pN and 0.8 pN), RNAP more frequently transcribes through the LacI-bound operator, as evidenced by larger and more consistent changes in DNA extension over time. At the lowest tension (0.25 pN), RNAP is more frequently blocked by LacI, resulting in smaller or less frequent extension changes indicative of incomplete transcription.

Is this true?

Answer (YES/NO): NO